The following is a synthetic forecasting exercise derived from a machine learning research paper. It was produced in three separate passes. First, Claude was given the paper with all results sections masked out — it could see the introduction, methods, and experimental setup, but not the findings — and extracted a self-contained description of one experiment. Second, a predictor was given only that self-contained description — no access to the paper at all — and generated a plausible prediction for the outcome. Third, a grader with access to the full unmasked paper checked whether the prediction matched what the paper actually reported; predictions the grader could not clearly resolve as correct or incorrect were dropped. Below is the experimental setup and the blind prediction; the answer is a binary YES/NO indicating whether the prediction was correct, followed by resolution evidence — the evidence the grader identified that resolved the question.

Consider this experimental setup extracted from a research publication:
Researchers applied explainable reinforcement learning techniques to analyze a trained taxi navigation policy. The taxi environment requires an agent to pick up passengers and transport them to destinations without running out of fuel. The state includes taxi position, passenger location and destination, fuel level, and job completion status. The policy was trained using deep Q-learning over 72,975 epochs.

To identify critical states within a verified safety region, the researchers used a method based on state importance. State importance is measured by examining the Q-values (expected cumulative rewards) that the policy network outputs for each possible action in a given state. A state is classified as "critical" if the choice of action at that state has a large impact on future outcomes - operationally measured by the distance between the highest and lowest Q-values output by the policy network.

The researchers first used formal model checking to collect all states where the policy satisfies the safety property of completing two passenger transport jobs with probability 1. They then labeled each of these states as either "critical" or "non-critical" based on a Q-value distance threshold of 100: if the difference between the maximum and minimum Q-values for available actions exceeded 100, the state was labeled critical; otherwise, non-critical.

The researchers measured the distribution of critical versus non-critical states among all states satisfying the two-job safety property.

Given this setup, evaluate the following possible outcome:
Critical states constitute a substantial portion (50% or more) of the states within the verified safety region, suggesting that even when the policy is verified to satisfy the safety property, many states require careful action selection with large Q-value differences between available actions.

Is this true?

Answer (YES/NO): NO